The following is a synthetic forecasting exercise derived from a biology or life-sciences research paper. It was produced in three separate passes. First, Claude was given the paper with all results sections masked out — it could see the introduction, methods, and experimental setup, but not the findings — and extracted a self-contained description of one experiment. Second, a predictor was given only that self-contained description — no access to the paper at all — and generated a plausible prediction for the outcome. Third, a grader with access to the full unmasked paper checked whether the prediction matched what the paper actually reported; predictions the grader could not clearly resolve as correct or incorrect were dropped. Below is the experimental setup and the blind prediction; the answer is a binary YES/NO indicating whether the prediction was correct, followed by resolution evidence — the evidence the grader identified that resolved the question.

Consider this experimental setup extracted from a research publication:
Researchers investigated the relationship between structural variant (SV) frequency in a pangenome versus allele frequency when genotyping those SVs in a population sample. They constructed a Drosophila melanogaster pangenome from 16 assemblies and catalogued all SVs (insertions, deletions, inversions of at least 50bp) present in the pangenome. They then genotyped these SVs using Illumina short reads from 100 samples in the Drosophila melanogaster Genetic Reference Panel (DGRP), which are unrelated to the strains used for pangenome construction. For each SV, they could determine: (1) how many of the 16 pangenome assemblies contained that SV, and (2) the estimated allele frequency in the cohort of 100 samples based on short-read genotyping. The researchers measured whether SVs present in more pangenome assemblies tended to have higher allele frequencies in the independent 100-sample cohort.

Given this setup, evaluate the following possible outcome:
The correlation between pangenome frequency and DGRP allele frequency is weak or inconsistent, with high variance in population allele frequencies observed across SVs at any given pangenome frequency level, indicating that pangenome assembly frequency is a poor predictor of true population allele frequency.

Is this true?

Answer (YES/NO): NO